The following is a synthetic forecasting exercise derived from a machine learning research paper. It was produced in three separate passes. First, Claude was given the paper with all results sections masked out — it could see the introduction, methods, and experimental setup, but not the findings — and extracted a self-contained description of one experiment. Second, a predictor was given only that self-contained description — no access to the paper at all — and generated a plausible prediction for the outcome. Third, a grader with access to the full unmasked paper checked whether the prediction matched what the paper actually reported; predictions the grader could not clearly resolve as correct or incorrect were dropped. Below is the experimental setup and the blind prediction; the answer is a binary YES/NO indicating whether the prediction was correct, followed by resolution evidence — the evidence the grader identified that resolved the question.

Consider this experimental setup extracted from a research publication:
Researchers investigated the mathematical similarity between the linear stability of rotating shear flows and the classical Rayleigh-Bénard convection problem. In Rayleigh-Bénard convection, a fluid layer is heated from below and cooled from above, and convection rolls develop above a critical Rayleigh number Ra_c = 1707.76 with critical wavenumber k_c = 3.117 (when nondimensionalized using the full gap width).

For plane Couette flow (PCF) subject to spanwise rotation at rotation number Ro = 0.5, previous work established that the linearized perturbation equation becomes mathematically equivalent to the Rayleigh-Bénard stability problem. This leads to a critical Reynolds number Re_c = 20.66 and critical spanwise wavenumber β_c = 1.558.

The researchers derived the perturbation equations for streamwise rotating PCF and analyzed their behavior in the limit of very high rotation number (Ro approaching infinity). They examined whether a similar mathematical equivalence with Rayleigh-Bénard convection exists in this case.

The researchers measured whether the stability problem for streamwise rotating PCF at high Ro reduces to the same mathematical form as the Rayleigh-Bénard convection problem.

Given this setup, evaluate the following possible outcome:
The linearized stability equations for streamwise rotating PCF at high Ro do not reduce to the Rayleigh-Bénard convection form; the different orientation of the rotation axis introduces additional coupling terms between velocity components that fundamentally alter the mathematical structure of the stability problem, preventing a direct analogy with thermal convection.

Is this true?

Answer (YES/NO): NO